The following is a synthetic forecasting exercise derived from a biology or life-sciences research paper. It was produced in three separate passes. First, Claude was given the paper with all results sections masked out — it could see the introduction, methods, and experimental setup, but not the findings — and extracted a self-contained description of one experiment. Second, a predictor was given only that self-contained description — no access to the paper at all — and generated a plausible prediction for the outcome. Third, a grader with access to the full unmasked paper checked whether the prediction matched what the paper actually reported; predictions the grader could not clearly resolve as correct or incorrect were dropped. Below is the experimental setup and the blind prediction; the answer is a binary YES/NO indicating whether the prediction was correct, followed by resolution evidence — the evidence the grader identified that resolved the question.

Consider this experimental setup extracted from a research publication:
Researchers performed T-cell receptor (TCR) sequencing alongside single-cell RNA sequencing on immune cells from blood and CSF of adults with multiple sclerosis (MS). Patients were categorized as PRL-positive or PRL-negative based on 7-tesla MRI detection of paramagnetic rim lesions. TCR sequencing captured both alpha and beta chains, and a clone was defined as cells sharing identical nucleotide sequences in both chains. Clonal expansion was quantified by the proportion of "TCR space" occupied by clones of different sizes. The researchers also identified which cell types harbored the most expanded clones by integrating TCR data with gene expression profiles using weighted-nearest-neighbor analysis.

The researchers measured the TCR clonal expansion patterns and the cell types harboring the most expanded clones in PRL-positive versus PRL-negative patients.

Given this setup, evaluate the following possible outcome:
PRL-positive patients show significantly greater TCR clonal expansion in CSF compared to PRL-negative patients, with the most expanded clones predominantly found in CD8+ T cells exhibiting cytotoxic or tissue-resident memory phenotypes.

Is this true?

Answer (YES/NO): YES